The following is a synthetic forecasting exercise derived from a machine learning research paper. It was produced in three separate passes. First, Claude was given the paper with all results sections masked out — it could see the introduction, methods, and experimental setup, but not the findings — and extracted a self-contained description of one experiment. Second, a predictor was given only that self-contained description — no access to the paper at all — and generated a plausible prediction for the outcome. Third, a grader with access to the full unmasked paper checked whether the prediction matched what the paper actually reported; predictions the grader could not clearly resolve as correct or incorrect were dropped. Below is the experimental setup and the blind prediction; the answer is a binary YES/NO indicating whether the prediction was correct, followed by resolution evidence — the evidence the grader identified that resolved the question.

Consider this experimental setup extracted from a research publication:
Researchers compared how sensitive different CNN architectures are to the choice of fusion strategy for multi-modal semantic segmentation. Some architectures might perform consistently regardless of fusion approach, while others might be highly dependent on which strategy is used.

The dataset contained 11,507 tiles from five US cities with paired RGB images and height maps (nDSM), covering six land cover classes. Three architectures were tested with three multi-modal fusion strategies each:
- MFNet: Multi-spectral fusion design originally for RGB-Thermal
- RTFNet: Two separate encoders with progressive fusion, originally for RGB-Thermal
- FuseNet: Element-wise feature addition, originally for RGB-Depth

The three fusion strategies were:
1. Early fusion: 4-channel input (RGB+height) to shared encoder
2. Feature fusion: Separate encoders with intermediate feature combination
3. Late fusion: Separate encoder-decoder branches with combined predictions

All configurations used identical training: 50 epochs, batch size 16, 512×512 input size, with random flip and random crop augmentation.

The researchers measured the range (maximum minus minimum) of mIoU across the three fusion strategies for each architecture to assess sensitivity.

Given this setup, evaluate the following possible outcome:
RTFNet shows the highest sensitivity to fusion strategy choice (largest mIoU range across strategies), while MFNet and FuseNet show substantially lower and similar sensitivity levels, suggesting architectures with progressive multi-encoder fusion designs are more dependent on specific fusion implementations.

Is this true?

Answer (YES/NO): NO